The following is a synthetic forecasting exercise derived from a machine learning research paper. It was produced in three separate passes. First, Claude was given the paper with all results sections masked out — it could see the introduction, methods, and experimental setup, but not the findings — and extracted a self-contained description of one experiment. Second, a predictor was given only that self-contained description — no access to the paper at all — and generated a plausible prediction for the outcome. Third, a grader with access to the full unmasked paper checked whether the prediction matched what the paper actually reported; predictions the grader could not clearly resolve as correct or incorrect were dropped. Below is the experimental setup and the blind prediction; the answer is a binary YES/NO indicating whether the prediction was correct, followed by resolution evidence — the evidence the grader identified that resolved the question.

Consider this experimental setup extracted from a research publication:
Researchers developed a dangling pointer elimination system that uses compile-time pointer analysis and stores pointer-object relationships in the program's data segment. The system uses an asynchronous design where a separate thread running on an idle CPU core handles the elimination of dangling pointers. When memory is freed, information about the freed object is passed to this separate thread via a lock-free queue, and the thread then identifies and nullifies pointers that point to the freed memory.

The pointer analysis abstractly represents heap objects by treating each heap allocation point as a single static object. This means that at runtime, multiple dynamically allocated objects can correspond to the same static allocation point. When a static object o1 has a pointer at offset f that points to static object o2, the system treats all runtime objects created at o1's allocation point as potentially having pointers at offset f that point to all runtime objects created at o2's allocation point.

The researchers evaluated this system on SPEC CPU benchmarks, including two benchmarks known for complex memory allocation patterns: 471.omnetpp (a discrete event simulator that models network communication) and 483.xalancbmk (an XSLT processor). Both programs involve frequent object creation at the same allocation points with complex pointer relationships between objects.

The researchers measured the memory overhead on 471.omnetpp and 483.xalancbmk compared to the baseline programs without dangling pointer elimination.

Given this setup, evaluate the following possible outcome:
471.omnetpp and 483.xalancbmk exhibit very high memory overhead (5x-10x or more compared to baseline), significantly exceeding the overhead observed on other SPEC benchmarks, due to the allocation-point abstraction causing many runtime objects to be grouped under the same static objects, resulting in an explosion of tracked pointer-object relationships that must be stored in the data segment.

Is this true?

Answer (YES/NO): NO